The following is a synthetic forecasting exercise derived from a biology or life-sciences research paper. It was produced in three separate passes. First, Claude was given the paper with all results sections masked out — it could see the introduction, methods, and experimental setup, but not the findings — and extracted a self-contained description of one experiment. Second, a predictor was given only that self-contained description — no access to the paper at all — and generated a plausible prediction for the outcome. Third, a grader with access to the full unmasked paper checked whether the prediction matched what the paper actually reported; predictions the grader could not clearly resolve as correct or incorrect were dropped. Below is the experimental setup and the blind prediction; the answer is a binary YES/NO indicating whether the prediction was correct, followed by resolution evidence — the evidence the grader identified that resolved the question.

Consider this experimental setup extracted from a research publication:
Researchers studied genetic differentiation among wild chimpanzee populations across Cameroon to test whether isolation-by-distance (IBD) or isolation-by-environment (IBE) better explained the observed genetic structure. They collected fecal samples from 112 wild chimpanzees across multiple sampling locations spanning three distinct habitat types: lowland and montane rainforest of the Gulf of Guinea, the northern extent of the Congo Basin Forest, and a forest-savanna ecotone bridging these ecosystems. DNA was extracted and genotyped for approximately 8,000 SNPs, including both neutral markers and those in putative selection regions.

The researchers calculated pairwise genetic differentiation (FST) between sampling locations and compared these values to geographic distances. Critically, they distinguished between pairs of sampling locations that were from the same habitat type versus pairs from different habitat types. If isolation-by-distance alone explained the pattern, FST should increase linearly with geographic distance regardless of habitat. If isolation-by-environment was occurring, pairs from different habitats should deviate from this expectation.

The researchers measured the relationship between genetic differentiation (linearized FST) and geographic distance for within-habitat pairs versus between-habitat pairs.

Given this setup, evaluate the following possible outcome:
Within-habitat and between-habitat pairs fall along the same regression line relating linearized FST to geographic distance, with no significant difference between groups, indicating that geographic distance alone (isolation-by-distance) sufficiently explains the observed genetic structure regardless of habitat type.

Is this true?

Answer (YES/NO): NO